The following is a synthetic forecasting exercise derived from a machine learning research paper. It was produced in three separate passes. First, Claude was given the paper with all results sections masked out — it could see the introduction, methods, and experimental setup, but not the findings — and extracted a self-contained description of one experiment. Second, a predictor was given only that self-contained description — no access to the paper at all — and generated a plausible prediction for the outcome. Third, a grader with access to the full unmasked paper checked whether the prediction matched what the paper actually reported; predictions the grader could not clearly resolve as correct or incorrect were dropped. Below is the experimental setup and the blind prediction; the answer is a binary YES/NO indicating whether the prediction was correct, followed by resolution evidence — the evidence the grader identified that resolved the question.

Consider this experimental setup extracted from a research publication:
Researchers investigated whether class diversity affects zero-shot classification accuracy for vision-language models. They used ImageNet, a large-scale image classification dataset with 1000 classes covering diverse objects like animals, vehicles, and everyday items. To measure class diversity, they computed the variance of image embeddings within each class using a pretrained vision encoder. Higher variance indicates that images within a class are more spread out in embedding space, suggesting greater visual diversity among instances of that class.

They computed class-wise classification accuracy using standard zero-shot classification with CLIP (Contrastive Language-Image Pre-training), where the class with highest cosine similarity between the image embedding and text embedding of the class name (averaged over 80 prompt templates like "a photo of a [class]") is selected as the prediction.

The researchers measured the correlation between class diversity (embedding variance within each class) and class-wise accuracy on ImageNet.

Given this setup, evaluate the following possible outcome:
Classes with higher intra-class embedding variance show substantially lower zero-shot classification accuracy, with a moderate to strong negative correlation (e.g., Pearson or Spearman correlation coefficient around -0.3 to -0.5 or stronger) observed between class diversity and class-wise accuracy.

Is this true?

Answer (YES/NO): YES